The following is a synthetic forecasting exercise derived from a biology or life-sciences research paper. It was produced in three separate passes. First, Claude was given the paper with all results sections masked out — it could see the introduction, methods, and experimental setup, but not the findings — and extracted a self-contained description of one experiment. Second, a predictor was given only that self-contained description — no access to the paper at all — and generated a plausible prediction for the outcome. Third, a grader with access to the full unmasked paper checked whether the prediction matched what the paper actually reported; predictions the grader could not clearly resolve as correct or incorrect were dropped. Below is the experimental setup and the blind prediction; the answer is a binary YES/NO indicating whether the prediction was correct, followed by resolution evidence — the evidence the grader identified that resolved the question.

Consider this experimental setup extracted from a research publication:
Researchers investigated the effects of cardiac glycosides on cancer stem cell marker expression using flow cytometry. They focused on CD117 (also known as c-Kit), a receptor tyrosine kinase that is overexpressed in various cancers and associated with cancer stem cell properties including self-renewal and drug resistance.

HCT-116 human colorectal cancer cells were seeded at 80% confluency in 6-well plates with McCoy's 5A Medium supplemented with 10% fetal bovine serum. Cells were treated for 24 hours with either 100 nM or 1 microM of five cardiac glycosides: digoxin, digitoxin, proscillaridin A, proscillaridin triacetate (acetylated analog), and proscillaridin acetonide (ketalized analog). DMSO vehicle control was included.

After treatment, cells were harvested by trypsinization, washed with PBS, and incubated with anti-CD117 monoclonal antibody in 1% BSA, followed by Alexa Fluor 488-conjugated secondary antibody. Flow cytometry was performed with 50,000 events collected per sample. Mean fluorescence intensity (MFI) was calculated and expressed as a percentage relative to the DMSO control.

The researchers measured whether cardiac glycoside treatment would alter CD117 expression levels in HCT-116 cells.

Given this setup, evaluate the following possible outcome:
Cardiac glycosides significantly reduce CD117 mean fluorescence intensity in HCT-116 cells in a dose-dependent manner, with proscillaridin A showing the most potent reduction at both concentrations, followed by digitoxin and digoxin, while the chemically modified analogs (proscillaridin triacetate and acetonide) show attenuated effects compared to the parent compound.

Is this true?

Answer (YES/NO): NO